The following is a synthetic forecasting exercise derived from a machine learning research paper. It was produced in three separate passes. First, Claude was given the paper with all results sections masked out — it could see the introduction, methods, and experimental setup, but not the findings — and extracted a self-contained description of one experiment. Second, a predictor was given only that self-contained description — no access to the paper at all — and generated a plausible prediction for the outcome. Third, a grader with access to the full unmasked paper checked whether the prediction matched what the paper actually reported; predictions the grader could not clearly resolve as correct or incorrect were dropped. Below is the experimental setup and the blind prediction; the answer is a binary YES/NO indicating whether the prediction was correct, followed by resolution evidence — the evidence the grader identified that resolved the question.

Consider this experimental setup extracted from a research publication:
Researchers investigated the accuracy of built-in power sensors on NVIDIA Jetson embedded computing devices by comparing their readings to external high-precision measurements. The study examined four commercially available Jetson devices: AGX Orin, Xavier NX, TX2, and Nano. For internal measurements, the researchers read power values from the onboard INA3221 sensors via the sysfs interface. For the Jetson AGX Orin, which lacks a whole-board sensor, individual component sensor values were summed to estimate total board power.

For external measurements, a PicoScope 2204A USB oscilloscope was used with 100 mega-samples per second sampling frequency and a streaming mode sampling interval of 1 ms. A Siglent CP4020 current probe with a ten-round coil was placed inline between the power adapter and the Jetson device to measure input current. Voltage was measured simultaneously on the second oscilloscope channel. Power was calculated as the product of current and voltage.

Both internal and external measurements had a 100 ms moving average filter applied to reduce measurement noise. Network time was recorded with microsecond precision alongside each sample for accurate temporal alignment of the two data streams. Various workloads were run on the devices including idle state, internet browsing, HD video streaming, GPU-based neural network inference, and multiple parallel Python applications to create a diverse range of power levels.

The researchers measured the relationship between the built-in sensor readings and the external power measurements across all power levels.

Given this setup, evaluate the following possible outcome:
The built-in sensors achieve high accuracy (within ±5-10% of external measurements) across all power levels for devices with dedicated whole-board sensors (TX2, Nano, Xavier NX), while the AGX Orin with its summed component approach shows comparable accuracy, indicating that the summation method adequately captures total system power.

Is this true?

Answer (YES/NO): NO